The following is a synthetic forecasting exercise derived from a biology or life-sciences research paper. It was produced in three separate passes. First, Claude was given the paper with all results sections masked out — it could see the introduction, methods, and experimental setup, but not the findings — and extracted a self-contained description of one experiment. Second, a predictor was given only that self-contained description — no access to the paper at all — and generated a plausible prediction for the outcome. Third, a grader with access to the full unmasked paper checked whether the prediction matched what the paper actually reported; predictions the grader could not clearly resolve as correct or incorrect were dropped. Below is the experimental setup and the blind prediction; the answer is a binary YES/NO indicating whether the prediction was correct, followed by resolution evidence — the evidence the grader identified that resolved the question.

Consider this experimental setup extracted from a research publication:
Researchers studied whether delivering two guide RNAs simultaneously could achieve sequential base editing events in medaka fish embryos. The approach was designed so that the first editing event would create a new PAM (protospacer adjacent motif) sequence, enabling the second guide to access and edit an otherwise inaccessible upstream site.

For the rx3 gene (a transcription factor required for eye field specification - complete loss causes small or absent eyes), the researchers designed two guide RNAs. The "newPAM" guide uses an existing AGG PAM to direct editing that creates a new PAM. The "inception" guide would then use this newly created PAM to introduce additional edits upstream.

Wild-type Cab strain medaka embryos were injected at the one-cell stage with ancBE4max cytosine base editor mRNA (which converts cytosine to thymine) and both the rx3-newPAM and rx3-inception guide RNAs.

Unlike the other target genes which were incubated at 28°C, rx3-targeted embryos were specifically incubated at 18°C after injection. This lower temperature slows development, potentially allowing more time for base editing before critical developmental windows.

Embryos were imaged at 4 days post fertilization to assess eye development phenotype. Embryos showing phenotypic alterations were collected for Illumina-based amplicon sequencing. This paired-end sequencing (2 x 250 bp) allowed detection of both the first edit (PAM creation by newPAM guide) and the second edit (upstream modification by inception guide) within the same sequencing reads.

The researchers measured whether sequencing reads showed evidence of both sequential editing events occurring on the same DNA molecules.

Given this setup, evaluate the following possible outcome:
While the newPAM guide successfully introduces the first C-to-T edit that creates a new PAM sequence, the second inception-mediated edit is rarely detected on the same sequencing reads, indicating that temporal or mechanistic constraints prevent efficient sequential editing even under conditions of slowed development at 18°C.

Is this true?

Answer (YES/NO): NO